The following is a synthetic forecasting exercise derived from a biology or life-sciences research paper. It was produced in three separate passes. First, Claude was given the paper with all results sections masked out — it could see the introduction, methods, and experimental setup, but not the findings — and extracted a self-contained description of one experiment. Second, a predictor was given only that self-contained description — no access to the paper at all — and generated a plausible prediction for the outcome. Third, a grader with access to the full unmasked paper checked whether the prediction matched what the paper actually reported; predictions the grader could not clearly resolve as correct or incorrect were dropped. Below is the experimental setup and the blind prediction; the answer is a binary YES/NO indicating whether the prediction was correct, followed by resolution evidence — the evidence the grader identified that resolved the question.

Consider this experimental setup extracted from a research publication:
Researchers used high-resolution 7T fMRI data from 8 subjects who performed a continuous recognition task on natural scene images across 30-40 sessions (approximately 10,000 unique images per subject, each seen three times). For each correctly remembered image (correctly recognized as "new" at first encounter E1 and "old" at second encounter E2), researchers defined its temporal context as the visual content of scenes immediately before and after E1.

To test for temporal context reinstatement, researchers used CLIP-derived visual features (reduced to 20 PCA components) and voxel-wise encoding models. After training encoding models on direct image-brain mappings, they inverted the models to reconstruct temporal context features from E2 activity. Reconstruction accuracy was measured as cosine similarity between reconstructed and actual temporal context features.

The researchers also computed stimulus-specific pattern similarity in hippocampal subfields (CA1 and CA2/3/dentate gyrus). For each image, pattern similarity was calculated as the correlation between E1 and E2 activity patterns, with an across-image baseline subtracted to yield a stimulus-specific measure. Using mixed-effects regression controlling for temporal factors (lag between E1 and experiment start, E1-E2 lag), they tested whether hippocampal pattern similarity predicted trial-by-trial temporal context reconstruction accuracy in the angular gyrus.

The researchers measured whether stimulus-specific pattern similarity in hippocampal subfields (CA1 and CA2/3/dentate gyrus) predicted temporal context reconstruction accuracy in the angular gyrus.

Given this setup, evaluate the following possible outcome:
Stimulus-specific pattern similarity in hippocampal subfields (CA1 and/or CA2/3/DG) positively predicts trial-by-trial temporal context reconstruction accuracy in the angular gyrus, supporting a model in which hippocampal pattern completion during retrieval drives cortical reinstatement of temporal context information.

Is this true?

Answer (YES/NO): NO